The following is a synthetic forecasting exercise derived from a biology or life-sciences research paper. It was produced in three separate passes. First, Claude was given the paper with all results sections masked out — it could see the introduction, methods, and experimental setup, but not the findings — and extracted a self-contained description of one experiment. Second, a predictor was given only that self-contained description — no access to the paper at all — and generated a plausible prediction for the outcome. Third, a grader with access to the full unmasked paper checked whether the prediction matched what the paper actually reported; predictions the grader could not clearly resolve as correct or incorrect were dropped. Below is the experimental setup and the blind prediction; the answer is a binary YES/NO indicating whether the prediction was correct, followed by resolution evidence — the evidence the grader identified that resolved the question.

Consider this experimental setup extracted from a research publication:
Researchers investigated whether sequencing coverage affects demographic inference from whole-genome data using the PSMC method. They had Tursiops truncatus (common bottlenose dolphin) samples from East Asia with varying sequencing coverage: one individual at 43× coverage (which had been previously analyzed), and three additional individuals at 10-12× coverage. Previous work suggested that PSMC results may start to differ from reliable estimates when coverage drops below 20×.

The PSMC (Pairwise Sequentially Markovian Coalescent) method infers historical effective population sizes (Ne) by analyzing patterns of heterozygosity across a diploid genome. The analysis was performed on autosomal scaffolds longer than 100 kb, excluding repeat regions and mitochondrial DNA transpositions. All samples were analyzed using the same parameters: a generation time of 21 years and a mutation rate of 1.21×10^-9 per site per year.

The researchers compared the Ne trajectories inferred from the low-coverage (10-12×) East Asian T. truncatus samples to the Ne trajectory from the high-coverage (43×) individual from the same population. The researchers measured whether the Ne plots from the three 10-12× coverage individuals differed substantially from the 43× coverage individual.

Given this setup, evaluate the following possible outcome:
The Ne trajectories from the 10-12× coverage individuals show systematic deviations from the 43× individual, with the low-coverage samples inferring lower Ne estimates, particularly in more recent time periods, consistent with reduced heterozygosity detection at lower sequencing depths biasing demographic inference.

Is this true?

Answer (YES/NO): NO